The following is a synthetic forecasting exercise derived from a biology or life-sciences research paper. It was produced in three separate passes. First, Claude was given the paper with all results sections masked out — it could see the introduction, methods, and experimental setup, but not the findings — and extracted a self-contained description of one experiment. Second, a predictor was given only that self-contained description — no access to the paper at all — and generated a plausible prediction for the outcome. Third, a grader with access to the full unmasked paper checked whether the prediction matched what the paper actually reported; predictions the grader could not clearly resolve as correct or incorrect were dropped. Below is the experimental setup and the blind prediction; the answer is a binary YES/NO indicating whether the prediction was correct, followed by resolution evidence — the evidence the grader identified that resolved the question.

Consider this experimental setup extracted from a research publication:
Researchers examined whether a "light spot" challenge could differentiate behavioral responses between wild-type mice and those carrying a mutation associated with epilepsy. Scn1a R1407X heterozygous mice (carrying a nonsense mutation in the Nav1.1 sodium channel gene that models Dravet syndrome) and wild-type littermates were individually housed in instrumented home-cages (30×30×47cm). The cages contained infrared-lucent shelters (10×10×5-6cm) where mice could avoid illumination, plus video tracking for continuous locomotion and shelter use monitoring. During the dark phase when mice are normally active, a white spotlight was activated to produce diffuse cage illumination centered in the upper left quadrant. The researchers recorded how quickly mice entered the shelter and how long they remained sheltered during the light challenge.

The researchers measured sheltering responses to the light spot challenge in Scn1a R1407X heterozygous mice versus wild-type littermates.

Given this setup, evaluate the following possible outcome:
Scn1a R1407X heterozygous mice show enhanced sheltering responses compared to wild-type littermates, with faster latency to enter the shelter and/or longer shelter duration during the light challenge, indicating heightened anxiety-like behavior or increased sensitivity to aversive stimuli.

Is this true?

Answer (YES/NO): NO